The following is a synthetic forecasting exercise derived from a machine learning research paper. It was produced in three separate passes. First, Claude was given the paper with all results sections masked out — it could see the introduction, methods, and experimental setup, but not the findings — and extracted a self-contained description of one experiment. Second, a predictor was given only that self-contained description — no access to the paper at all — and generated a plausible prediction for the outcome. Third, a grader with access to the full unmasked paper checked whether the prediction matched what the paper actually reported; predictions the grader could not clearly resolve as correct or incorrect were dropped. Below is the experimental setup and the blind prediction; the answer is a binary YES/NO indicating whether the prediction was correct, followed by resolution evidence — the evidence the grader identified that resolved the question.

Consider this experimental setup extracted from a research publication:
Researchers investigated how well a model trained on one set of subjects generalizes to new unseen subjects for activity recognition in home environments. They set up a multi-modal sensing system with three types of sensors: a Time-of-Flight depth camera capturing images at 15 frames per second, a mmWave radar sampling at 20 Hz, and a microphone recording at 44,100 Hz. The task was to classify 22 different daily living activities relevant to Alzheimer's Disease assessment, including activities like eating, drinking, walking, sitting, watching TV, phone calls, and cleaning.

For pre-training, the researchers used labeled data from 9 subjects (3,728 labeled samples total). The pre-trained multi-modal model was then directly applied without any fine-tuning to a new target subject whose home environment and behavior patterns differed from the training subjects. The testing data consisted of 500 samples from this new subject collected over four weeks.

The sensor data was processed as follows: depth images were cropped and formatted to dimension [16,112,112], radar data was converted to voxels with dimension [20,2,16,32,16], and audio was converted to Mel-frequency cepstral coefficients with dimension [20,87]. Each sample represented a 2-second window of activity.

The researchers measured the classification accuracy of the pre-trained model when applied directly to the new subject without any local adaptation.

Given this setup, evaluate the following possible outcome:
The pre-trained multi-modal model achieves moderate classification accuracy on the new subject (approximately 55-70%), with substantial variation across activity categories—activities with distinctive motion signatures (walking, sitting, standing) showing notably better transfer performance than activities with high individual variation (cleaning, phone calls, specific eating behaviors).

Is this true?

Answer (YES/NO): NO